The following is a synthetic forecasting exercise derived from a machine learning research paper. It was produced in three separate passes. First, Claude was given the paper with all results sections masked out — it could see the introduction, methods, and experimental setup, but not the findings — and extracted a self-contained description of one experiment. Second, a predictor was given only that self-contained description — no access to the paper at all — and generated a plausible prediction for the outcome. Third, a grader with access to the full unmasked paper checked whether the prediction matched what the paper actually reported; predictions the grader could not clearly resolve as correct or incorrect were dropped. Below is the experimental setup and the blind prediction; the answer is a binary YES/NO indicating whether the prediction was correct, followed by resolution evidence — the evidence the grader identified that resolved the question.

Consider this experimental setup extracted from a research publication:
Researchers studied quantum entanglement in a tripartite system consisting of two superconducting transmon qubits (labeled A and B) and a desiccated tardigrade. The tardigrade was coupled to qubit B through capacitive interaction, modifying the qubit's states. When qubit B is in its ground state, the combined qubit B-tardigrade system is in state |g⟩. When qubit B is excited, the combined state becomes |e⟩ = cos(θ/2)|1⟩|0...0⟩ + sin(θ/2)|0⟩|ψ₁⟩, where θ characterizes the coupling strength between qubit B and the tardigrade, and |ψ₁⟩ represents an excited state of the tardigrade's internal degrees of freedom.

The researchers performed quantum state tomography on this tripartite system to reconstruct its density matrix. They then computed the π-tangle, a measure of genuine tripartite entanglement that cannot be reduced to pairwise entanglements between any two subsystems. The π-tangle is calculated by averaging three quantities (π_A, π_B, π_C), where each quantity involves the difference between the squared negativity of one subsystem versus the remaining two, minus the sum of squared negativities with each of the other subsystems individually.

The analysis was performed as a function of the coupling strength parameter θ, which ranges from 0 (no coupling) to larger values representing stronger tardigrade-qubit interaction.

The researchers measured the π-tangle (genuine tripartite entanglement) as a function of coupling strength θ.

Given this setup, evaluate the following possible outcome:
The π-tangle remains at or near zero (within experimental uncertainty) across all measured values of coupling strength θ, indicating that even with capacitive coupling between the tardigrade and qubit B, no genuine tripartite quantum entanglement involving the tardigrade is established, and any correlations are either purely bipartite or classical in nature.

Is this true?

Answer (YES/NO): NO